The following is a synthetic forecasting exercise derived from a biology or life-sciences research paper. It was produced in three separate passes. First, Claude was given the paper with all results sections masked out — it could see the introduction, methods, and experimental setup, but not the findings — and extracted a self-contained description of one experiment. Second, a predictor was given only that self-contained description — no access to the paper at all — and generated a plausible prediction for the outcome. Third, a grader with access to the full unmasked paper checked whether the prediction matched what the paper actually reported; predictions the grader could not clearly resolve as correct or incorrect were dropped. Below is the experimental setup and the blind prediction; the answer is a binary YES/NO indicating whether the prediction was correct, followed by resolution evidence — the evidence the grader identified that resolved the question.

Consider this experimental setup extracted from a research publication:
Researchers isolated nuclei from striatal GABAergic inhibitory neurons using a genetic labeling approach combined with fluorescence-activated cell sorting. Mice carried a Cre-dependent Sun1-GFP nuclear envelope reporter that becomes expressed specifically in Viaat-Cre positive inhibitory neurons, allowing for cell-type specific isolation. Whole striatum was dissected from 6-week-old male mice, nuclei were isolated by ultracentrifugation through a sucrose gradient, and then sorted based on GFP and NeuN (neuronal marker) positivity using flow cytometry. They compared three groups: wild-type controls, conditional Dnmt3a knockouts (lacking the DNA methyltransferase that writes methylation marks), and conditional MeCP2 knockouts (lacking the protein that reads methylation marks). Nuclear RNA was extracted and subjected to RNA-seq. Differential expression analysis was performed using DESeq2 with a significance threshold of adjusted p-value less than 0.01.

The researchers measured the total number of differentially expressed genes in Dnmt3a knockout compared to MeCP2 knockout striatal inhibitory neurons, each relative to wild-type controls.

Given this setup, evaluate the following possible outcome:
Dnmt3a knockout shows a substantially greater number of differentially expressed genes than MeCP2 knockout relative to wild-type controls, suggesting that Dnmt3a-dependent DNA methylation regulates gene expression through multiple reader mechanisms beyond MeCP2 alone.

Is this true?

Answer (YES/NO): YES